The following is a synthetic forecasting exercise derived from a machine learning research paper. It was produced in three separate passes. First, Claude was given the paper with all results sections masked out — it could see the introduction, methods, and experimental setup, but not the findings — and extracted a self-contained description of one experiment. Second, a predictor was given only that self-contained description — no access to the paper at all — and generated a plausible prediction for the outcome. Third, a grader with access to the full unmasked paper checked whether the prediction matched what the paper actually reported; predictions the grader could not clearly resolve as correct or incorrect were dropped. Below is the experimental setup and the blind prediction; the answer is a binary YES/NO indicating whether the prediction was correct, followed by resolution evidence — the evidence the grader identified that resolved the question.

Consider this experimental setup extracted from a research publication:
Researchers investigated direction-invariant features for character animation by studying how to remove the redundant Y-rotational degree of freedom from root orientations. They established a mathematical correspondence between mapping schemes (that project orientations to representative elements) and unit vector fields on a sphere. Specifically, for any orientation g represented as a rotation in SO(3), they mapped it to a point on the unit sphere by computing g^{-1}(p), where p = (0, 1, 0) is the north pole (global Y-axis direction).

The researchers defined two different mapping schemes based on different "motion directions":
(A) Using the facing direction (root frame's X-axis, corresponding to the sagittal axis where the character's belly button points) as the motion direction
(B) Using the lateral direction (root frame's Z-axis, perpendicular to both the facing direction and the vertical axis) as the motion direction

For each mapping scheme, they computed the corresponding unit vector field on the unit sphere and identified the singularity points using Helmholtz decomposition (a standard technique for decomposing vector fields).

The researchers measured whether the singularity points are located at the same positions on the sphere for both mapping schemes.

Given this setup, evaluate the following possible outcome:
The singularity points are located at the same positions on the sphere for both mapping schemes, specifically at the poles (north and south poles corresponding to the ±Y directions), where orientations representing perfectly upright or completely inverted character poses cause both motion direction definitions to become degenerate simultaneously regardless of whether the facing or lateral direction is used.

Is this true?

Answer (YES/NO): NO